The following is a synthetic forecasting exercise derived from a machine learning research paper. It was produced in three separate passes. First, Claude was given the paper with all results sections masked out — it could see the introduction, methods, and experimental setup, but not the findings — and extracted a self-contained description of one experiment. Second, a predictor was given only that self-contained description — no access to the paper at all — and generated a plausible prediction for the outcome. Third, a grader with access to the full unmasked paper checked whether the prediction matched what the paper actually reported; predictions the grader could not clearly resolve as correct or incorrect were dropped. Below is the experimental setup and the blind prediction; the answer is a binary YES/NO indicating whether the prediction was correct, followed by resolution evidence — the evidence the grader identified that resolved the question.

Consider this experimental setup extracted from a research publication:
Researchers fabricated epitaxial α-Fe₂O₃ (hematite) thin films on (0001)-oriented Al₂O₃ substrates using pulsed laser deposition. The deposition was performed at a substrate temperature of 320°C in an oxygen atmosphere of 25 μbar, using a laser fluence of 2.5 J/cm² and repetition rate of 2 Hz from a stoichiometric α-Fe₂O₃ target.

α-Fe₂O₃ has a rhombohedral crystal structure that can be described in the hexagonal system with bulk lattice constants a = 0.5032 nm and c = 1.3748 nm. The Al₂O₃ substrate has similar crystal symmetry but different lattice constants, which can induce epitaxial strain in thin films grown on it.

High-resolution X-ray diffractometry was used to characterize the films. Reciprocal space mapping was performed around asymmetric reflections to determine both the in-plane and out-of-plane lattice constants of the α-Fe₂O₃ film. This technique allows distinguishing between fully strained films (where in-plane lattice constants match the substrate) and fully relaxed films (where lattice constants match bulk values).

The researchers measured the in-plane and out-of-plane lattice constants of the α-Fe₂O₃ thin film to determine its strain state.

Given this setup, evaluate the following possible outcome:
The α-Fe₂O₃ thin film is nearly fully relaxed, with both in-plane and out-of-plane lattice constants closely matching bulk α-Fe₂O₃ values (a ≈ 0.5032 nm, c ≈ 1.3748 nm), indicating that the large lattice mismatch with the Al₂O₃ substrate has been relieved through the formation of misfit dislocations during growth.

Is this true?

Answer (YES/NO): YES